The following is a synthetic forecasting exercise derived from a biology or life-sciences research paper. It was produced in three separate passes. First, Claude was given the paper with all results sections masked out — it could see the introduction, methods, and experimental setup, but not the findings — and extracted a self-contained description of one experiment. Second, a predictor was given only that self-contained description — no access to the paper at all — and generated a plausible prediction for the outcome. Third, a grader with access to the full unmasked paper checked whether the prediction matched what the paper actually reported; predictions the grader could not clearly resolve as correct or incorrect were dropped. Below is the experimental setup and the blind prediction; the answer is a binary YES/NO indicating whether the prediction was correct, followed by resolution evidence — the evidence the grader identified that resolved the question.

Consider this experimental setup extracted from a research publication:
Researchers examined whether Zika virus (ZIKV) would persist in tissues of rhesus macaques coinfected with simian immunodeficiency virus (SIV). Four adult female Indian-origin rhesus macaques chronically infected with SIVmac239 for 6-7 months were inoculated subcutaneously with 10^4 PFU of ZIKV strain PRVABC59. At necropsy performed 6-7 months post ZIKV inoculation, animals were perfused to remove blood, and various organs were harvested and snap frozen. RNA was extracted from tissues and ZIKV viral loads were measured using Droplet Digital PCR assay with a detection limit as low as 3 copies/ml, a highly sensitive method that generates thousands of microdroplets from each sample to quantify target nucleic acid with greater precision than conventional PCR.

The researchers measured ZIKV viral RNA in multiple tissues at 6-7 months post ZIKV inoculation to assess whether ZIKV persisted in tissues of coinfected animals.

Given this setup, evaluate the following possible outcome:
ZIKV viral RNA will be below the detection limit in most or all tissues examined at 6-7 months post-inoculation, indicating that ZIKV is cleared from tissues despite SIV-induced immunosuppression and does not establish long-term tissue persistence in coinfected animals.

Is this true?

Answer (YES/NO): YES